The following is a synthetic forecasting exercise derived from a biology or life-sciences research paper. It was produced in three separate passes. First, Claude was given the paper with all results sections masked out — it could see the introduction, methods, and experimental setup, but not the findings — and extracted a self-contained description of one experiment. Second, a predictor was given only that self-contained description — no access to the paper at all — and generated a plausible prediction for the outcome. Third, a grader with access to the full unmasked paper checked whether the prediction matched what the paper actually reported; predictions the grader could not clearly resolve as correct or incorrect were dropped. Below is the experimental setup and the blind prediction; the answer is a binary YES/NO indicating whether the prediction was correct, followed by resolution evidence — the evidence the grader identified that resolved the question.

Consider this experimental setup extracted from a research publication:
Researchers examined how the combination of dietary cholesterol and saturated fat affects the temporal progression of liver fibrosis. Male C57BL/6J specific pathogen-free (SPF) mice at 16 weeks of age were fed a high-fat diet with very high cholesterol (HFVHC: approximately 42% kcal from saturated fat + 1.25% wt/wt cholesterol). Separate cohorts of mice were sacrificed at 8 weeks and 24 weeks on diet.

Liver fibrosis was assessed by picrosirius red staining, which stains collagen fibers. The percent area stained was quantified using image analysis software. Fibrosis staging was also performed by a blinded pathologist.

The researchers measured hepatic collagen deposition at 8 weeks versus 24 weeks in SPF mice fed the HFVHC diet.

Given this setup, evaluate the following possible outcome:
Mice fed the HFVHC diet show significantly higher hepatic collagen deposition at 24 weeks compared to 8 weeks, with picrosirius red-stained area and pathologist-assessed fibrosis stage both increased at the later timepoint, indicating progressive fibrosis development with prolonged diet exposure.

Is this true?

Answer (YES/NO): YES